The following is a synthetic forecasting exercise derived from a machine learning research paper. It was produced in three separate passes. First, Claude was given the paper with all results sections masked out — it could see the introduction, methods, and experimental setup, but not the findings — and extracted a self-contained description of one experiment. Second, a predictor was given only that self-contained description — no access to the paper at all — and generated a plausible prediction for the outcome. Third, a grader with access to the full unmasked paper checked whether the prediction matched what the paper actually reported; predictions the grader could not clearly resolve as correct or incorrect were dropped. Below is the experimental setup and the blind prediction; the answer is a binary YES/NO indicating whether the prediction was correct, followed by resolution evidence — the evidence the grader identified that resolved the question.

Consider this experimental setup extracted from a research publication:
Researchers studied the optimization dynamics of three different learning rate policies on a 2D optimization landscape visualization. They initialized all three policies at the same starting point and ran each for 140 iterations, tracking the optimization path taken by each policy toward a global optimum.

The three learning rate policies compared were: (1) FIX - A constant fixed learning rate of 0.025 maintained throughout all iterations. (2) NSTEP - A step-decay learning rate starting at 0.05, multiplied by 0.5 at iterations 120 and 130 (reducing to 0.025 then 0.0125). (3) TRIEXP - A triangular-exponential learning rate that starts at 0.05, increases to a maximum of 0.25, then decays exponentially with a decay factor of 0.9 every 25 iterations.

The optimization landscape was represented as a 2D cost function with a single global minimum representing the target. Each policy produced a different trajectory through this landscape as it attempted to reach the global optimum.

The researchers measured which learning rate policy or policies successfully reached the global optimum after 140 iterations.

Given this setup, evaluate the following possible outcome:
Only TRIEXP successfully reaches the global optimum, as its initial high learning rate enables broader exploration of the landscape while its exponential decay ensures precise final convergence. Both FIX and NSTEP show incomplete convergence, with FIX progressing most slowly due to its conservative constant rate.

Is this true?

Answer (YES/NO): NO